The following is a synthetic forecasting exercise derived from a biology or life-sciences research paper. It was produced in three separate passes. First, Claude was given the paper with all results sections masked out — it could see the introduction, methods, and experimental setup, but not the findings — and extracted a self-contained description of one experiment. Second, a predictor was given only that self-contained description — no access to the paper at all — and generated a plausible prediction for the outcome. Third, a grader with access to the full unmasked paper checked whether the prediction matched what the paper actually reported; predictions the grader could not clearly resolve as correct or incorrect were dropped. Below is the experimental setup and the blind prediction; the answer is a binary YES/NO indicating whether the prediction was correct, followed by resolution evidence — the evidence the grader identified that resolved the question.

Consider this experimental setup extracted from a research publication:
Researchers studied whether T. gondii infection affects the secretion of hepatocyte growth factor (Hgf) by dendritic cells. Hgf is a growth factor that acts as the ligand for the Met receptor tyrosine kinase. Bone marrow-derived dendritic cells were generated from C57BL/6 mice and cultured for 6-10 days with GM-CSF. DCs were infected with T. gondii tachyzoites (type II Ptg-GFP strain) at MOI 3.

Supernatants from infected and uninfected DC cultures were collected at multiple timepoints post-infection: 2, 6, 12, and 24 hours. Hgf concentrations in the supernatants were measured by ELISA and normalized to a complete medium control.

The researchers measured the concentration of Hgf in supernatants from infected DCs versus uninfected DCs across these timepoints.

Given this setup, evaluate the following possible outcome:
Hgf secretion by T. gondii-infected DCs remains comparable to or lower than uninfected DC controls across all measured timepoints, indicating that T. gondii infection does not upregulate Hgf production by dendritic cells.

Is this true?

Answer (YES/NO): YES